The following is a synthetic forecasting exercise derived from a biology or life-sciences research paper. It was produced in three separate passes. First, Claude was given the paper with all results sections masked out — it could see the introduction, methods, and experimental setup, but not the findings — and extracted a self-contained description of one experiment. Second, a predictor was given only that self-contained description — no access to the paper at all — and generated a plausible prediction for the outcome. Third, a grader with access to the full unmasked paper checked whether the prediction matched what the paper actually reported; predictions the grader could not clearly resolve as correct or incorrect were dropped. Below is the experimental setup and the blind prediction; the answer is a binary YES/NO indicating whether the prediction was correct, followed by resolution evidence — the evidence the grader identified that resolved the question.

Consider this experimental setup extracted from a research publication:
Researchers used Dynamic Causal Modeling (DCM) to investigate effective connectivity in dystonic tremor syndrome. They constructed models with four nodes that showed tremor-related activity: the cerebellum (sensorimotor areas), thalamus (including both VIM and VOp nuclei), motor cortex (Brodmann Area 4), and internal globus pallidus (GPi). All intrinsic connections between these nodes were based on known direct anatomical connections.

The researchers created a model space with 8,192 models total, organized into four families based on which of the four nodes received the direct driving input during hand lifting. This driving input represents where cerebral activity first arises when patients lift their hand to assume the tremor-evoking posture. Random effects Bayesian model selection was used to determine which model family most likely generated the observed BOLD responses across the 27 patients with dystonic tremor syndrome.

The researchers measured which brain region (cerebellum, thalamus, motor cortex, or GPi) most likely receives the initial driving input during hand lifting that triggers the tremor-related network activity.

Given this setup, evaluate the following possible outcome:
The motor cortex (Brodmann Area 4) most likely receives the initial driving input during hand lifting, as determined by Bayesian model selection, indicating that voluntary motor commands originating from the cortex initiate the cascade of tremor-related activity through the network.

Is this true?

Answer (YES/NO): YES